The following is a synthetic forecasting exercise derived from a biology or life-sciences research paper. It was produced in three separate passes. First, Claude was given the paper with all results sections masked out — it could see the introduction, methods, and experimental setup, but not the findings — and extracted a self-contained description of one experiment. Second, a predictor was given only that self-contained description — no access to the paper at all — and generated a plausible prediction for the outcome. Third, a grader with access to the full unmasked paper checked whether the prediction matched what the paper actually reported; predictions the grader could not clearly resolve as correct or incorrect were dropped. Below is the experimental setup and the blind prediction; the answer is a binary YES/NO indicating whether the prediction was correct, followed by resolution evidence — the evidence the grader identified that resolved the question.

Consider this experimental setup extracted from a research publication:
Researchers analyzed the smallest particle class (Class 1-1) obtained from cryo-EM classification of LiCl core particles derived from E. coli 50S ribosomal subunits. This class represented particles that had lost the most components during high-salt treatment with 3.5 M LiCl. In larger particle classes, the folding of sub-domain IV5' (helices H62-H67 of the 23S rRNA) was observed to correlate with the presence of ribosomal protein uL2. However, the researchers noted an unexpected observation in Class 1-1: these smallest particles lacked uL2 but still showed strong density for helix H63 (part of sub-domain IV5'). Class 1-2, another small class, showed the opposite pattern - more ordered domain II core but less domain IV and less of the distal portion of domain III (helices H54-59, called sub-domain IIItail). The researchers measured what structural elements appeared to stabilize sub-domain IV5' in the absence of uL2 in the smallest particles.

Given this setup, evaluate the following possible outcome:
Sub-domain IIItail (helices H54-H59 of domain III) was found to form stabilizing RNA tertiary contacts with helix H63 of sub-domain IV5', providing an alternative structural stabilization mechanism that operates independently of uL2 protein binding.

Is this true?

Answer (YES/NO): YES